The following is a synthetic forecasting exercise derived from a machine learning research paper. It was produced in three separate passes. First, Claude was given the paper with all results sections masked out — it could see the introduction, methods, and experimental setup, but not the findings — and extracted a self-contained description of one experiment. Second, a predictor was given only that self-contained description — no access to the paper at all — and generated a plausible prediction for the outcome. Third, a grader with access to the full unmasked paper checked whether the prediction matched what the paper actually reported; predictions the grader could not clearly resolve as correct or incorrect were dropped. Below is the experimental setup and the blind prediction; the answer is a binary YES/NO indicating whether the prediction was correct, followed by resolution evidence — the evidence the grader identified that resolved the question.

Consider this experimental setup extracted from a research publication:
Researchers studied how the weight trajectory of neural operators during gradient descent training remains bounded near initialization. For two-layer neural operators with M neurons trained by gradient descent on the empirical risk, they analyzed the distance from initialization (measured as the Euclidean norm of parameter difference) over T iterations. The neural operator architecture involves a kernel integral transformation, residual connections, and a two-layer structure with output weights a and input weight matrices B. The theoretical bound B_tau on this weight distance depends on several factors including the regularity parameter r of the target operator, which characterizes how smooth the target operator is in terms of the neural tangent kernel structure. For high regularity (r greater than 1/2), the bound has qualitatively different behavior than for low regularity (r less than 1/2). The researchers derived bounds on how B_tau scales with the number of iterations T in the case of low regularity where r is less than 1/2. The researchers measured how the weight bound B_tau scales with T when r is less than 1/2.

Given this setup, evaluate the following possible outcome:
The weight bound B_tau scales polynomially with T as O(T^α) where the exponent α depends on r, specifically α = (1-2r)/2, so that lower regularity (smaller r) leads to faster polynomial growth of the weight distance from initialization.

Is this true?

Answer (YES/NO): NO